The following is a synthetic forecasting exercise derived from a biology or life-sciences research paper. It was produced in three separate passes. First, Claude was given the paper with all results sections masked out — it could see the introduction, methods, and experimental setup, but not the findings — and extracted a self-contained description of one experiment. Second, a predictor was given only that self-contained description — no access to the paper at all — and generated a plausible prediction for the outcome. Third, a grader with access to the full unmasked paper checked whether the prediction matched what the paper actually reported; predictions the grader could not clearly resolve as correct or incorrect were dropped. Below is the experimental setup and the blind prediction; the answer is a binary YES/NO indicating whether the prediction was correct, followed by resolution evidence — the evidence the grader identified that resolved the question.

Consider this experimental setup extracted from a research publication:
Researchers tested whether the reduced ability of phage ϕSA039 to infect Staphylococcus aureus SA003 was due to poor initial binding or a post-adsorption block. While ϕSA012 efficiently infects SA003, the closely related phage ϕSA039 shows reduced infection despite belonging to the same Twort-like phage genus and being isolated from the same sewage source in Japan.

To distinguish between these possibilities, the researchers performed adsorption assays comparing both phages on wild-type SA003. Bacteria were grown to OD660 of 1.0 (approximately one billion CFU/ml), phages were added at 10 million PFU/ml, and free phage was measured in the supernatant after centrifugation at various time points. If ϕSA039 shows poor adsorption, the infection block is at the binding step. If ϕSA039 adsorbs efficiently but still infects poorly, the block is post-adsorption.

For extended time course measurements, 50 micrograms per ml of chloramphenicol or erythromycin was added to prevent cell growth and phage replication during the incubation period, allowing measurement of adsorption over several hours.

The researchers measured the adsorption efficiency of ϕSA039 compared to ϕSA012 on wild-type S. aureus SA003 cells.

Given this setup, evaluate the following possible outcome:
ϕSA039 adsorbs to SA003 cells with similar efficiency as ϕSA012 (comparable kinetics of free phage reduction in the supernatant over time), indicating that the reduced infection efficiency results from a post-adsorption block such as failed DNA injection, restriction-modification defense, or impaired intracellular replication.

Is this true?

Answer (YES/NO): NO